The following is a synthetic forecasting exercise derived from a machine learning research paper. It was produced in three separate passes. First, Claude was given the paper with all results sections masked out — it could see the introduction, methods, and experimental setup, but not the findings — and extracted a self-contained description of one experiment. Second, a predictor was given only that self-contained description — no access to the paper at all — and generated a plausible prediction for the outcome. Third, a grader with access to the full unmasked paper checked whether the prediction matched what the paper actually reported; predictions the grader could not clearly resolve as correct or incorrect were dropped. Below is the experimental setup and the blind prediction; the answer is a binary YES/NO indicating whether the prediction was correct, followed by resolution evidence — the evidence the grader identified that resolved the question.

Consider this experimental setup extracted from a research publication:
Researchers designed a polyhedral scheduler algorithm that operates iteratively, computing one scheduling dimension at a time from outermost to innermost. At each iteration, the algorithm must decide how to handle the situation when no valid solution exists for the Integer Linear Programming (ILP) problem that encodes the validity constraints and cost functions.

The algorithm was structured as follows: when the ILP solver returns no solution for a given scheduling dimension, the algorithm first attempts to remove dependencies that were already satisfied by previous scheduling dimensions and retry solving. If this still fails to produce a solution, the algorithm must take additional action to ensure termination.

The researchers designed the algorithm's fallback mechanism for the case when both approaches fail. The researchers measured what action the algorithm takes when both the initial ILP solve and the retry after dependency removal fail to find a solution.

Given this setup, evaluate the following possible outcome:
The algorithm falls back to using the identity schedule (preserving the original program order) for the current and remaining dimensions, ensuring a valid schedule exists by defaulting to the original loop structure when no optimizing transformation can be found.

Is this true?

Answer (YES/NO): NO